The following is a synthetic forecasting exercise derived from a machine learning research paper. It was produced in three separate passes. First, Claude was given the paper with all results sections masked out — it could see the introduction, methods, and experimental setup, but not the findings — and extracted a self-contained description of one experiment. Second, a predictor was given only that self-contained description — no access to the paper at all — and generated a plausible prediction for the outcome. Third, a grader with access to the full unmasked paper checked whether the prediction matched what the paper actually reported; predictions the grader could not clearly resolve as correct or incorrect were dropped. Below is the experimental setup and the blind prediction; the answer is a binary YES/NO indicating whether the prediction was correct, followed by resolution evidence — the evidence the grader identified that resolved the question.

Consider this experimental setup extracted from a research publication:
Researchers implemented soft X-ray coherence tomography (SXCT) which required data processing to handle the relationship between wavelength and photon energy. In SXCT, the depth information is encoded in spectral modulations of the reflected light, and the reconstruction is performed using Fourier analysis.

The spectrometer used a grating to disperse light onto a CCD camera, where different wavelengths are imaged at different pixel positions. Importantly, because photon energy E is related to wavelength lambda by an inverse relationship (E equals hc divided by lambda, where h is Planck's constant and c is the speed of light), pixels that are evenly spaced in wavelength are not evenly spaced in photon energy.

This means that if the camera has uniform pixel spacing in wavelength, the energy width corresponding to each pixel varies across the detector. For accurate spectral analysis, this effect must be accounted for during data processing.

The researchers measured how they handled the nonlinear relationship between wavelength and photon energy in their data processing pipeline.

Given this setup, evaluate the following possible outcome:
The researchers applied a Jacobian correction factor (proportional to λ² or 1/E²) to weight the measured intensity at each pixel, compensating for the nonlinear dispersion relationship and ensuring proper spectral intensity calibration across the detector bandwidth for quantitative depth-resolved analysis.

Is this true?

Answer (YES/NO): YES